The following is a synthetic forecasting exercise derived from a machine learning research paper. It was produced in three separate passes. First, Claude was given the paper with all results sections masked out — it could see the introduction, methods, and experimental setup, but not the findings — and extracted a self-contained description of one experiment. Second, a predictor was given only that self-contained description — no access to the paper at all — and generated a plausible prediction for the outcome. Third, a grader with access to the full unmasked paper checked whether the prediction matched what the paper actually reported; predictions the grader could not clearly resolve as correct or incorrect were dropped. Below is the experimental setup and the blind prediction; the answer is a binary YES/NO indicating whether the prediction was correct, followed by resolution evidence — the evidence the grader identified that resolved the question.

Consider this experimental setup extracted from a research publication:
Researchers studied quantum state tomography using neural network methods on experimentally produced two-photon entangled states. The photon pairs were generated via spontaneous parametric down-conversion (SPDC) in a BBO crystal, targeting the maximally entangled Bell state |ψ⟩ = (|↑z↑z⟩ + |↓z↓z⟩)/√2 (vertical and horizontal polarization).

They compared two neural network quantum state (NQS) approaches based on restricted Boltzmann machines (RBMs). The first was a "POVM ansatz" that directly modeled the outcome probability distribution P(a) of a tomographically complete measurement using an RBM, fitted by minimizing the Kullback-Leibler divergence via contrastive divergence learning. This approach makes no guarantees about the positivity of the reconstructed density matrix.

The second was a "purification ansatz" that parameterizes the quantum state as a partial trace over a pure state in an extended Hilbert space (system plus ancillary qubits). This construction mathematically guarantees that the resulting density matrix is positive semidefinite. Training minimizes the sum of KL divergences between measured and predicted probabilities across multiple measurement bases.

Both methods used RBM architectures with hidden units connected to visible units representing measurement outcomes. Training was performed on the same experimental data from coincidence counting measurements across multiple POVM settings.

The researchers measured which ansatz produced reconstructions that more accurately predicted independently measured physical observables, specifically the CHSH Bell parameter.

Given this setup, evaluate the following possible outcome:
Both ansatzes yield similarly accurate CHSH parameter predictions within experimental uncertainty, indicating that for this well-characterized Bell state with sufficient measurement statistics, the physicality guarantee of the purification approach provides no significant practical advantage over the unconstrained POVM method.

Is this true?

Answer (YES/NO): NO